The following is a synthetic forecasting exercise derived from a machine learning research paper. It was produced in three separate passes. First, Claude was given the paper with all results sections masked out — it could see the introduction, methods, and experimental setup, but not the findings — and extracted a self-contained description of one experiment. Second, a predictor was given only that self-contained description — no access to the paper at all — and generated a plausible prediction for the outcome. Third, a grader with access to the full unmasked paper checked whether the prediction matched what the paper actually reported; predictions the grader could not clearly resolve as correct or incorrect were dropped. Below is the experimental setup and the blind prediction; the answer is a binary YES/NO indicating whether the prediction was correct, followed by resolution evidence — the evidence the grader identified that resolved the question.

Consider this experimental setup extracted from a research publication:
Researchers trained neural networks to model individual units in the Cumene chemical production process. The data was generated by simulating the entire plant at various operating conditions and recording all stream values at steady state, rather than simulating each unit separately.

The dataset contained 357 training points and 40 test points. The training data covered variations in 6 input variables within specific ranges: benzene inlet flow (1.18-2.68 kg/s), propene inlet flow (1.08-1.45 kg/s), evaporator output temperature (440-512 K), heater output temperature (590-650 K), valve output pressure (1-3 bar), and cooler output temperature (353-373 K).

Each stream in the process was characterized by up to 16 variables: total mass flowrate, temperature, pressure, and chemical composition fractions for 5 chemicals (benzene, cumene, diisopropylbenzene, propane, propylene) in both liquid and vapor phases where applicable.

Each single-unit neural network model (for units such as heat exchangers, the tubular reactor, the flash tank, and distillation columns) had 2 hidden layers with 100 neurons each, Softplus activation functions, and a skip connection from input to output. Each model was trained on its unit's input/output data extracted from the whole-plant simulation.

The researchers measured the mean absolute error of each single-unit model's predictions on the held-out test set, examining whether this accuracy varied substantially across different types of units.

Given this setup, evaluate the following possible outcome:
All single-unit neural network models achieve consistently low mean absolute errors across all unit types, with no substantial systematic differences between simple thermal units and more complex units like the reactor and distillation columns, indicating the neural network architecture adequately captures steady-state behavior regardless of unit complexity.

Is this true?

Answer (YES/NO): YES